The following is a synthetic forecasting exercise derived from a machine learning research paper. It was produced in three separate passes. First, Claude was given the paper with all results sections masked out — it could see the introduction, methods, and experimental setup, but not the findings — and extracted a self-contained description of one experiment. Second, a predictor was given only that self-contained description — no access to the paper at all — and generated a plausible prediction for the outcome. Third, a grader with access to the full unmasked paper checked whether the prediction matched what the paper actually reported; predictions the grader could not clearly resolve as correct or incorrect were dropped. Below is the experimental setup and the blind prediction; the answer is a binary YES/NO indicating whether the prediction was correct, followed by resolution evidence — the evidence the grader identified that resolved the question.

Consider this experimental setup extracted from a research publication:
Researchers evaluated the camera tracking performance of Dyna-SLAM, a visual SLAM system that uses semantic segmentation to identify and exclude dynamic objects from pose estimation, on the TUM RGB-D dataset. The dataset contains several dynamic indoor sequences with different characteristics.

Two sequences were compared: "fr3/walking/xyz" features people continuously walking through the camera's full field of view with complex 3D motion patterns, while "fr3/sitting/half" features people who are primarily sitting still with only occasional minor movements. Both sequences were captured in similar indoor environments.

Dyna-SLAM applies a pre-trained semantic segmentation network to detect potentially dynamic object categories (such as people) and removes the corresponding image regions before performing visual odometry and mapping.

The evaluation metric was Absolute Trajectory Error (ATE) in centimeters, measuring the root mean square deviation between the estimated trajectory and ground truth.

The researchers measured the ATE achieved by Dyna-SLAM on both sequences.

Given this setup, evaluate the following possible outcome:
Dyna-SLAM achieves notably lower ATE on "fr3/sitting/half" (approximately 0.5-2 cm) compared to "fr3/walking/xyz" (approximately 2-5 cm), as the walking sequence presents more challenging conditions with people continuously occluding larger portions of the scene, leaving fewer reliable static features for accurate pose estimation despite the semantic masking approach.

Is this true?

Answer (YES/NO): NO